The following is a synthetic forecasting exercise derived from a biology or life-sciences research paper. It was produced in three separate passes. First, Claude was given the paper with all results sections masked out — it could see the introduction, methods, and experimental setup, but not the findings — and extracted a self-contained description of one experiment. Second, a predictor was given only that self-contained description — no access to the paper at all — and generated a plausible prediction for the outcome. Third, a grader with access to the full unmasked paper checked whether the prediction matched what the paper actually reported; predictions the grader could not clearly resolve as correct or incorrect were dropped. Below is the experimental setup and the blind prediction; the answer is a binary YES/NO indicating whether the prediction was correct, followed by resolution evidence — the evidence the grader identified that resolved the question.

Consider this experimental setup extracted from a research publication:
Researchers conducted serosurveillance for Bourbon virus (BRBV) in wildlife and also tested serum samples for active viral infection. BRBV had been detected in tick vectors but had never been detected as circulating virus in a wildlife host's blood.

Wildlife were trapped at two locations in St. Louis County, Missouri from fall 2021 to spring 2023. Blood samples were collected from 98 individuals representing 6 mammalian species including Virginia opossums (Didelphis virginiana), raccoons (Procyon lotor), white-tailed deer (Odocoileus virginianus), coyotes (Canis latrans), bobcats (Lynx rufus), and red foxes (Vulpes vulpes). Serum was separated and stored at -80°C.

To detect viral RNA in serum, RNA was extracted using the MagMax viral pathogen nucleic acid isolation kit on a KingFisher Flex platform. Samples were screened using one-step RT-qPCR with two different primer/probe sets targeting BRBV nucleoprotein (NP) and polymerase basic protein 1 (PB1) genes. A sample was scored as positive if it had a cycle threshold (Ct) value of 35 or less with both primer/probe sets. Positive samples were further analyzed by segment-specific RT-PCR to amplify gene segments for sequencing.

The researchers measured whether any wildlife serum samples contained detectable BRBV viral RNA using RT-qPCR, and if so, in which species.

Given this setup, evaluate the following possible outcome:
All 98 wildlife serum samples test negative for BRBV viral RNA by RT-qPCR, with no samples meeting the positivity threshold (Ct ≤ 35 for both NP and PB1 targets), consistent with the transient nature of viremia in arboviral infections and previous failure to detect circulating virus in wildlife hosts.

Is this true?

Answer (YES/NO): NO